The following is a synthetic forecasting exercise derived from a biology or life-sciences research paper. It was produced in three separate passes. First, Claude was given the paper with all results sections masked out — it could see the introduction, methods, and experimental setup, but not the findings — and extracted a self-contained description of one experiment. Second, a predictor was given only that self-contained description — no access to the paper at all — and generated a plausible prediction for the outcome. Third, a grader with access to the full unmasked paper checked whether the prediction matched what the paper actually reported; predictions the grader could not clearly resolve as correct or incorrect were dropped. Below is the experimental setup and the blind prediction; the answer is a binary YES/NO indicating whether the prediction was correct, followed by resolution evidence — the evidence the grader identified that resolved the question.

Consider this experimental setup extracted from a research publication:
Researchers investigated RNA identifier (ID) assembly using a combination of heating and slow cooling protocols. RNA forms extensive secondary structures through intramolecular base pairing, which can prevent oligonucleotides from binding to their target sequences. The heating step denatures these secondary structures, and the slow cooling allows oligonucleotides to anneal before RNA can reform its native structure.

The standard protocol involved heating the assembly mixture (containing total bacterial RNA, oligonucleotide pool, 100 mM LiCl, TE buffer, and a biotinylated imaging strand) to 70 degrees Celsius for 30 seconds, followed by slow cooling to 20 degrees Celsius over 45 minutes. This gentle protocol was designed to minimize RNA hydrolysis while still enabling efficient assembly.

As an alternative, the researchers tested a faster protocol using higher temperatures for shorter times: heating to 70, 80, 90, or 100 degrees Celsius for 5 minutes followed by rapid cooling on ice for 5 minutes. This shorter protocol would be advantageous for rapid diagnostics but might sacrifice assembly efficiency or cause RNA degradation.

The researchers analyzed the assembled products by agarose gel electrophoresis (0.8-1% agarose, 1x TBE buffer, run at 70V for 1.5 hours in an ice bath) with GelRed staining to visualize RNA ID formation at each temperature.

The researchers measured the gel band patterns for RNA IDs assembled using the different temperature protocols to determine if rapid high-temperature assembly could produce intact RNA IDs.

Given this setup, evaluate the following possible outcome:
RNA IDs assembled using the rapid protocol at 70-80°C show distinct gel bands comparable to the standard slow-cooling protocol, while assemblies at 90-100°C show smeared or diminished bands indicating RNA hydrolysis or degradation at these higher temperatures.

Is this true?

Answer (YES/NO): NO